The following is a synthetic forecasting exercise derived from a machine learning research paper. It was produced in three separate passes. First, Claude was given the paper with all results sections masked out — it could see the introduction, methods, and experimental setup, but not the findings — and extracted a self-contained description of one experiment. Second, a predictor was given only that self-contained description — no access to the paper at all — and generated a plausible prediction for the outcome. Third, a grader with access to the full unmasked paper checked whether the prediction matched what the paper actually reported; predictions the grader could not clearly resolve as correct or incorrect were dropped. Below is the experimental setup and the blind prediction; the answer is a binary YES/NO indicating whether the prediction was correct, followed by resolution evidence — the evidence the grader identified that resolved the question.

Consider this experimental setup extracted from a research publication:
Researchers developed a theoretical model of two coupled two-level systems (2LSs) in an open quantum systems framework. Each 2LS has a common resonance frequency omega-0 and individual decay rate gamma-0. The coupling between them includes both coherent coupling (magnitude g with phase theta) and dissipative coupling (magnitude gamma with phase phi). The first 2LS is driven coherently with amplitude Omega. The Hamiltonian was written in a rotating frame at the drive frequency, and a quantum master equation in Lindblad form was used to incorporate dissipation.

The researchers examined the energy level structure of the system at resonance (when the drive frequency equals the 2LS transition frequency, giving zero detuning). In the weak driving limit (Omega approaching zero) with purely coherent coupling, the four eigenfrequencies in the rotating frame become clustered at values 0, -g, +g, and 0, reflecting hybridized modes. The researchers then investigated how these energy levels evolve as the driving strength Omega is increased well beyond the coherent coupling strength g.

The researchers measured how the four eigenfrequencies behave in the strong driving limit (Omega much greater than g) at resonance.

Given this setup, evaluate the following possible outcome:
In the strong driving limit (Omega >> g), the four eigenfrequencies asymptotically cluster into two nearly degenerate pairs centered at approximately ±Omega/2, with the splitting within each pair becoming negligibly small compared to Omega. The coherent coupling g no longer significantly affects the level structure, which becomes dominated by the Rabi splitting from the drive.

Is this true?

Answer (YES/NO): NO